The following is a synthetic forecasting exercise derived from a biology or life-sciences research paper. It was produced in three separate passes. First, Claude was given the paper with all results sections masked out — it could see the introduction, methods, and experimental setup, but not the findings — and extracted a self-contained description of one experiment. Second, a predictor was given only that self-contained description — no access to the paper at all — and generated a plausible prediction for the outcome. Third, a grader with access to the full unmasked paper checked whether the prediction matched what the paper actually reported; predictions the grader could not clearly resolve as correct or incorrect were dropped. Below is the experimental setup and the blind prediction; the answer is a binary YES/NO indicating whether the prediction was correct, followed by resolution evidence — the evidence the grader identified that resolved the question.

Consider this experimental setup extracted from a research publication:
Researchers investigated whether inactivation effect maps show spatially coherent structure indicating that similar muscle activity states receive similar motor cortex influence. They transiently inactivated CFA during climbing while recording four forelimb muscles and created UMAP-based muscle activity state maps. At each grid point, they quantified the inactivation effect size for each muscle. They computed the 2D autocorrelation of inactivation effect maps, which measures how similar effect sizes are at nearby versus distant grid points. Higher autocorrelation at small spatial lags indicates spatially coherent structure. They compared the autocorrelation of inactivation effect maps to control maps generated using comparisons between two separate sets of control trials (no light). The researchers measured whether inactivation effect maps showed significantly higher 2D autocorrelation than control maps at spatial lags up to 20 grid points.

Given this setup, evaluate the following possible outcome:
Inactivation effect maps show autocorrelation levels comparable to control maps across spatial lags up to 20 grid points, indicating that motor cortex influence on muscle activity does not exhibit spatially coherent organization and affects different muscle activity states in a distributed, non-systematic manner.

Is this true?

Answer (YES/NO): NO